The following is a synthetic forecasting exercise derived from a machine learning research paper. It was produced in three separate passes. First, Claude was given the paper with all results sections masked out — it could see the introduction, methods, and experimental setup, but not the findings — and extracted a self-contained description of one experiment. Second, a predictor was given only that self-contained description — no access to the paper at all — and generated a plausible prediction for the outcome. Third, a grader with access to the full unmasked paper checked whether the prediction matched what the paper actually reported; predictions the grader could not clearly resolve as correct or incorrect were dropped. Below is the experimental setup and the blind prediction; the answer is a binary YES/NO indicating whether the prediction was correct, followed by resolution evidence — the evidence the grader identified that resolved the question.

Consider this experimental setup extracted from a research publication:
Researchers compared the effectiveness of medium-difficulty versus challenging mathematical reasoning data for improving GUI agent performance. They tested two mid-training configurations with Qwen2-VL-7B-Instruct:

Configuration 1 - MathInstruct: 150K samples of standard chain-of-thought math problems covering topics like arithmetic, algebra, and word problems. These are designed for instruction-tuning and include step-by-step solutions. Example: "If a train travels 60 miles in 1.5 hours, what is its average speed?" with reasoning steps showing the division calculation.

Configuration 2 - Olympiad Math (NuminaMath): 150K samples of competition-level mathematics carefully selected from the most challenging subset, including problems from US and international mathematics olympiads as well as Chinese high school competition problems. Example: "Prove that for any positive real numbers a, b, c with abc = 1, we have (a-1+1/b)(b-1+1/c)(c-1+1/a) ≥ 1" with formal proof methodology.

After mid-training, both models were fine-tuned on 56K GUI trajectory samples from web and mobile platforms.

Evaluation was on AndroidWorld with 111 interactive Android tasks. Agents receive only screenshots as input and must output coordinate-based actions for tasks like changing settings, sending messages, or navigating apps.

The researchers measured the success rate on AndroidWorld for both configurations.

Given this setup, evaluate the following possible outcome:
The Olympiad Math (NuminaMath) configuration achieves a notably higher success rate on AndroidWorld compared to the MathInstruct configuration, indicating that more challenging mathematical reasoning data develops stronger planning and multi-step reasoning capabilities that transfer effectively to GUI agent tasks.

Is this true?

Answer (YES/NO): NO